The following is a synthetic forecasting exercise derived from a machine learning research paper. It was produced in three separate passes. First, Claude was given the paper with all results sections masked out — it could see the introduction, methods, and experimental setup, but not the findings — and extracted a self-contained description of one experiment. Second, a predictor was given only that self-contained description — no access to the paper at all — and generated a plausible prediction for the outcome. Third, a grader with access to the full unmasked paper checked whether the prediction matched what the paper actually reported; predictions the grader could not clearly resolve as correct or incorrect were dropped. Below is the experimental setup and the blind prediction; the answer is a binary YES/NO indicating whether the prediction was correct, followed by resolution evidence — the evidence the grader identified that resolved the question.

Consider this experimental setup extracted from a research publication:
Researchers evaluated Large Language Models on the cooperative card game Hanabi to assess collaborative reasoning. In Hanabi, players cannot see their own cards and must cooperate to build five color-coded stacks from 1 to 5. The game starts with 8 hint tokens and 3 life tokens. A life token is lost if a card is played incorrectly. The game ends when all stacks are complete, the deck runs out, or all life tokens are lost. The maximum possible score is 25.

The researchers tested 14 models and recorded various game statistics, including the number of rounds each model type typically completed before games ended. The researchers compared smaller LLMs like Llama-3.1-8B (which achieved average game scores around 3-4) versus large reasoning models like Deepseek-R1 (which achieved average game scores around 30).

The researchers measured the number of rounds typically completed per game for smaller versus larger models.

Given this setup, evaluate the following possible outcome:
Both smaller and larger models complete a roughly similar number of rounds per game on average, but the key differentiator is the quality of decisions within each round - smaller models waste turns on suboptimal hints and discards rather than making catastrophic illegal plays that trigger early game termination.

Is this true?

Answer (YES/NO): NO